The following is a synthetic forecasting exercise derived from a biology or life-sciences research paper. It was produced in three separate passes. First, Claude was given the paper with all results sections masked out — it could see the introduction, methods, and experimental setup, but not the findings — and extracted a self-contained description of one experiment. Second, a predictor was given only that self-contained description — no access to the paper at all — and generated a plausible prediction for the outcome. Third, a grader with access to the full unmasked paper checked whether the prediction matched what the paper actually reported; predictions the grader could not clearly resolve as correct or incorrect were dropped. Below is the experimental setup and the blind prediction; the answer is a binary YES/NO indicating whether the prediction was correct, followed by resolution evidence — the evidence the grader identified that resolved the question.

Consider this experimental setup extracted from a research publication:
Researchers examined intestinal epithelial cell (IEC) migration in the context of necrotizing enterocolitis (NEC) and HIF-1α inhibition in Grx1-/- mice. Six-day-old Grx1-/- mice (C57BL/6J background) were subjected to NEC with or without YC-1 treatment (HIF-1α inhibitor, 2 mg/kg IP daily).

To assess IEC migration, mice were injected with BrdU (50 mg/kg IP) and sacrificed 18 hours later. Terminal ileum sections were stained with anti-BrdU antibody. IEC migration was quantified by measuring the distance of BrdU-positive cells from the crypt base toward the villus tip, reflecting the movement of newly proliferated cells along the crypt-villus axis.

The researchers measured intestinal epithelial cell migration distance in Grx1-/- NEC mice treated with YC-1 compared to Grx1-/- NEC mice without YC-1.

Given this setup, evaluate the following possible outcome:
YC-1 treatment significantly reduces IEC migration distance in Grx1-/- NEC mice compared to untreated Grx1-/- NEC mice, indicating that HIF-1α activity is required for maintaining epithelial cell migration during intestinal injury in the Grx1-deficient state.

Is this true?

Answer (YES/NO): YES